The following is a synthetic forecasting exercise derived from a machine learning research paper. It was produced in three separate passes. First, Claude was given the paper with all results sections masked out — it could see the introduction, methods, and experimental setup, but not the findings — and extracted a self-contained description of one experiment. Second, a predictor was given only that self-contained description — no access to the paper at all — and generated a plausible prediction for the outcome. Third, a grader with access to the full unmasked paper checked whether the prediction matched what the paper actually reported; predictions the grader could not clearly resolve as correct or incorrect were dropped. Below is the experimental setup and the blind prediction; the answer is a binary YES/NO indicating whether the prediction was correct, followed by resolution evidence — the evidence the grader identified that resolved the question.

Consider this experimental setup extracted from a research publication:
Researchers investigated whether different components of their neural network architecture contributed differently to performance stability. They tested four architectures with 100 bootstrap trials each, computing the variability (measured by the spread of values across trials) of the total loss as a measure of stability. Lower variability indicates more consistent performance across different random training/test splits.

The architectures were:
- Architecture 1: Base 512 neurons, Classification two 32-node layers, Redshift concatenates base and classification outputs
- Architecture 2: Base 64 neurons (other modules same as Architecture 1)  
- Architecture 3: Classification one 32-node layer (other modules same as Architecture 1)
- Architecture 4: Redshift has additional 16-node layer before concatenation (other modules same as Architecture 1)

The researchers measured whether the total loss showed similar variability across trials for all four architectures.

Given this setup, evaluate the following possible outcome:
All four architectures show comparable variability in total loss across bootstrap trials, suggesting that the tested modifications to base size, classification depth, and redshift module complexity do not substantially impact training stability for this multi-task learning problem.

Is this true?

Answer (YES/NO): YES